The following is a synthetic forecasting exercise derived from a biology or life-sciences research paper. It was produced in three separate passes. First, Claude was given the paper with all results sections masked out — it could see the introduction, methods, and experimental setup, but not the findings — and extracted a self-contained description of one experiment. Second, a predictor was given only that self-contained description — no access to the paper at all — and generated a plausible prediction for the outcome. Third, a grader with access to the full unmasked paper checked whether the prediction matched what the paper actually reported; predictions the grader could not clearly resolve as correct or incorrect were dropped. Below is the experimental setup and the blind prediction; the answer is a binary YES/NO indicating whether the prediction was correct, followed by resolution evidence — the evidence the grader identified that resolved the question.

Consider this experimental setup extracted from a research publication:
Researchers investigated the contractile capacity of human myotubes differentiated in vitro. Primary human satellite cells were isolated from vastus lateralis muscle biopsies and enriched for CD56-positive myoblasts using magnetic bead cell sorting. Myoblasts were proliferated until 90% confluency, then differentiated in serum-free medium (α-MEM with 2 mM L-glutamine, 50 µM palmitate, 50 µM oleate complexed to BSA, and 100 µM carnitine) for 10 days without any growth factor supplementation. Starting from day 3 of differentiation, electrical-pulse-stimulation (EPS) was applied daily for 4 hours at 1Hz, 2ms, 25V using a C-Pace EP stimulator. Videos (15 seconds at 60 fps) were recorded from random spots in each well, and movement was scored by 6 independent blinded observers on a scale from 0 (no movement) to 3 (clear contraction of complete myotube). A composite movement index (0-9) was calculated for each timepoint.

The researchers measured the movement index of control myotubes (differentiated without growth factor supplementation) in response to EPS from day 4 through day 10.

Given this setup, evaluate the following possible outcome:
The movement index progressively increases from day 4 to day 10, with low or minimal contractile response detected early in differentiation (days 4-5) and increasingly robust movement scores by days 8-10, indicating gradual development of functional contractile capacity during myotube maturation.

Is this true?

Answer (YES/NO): NO